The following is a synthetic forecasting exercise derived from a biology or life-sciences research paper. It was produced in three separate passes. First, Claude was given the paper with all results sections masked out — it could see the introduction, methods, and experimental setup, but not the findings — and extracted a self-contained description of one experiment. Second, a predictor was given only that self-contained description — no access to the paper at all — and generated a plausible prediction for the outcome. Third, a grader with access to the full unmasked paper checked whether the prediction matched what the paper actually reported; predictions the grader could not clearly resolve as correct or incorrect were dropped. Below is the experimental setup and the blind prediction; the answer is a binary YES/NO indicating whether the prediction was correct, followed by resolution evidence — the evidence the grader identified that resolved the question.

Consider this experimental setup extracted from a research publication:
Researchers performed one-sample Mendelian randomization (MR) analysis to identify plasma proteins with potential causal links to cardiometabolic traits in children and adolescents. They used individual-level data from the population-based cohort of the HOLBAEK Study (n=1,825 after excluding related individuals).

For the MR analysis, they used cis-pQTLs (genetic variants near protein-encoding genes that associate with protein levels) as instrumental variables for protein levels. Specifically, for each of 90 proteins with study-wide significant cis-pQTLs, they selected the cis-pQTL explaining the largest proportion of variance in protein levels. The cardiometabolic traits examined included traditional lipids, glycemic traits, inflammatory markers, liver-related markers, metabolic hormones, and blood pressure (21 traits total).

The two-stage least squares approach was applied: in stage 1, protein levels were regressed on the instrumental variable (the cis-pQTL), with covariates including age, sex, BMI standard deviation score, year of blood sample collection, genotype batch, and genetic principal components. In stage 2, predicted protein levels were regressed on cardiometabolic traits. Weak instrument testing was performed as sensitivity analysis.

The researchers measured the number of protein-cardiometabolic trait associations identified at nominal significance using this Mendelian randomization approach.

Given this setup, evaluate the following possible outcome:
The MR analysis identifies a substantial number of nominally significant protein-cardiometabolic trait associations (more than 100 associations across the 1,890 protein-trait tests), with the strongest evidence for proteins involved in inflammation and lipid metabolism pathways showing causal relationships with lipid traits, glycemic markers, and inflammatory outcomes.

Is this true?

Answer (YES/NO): NO